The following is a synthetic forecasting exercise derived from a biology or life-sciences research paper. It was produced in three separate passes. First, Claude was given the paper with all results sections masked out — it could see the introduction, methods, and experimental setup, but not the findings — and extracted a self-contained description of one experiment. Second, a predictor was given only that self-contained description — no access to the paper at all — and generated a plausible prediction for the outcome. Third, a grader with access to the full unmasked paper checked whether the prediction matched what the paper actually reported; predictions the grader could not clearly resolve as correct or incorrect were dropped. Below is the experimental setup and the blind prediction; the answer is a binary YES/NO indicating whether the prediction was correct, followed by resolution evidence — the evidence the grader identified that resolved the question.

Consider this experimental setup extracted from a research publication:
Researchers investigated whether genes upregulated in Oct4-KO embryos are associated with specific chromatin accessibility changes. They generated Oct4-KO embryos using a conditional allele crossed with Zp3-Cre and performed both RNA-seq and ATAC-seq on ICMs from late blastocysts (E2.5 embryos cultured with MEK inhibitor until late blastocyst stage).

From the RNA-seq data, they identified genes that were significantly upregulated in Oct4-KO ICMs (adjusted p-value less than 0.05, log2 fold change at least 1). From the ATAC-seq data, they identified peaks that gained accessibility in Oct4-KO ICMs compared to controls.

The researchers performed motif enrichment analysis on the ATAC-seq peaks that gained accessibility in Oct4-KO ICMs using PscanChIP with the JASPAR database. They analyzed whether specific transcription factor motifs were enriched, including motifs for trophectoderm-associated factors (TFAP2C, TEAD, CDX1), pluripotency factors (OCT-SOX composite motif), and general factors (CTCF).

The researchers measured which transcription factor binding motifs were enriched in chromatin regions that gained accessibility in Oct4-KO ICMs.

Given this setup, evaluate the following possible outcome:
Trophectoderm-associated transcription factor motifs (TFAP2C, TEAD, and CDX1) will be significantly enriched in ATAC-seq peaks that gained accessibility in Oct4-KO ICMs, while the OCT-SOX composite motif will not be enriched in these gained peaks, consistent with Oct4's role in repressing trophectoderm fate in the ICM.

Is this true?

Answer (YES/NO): NO